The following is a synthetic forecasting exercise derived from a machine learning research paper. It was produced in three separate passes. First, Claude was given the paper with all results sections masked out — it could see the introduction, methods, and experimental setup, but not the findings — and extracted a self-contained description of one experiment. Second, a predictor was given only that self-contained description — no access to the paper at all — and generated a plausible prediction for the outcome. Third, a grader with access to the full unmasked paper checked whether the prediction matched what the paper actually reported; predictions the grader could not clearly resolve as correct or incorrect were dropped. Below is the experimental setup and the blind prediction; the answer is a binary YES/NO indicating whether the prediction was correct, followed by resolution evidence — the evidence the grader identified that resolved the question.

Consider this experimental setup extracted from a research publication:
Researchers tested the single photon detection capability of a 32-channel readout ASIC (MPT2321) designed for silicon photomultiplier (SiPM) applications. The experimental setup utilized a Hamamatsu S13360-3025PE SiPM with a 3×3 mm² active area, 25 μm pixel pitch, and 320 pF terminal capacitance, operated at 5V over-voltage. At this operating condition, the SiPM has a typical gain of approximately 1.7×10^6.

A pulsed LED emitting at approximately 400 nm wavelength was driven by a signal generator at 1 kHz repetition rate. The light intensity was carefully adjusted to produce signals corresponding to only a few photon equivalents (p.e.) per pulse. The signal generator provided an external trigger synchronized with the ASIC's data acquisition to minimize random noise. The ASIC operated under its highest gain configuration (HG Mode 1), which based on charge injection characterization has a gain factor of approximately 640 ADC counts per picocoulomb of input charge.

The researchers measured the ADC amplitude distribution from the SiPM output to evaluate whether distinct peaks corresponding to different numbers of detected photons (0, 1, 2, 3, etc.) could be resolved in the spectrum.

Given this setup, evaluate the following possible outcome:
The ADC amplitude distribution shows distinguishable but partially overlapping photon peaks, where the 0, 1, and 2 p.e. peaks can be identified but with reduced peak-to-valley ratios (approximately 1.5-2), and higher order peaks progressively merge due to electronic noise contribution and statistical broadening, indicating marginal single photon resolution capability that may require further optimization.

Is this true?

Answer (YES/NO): NO